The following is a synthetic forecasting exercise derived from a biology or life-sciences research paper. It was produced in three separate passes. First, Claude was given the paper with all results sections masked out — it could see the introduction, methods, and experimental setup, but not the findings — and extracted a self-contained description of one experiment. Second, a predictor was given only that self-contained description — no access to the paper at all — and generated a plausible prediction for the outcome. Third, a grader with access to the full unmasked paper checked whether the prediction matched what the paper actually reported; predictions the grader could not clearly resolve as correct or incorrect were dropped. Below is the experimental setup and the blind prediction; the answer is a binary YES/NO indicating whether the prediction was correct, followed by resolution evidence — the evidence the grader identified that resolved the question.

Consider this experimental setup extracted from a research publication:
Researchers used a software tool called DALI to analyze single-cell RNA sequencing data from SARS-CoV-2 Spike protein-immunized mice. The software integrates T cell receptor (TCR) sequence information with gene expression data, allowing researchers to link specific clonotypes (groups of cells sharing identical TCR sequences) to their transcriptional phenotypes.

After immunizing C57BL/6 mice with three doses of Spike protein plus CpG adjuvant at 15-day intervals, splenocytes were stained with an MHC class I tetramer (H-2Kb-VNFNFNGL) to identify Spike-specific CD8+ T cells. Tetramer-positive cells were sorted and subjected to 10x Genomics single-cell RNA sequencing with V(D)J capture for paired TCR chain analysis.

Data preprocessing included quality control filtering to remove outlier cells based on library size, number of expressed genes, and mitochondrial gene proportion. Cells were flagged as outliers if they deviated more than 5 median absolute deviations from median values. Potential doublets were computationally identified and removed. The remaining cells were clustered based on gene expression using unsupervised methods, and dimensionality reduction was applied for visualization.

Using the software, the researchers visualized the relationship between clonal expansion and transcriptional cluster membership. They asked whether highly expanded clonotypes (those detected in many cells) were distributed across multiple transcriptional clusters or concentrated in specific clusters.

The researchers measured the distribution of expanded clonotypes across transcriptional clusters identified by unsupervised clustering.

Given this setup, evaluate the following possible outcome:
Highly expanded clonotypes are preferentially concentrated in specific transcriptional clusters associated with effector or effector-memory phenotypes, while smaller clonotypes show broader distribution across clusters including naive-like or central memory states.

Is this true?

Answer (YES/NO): YES